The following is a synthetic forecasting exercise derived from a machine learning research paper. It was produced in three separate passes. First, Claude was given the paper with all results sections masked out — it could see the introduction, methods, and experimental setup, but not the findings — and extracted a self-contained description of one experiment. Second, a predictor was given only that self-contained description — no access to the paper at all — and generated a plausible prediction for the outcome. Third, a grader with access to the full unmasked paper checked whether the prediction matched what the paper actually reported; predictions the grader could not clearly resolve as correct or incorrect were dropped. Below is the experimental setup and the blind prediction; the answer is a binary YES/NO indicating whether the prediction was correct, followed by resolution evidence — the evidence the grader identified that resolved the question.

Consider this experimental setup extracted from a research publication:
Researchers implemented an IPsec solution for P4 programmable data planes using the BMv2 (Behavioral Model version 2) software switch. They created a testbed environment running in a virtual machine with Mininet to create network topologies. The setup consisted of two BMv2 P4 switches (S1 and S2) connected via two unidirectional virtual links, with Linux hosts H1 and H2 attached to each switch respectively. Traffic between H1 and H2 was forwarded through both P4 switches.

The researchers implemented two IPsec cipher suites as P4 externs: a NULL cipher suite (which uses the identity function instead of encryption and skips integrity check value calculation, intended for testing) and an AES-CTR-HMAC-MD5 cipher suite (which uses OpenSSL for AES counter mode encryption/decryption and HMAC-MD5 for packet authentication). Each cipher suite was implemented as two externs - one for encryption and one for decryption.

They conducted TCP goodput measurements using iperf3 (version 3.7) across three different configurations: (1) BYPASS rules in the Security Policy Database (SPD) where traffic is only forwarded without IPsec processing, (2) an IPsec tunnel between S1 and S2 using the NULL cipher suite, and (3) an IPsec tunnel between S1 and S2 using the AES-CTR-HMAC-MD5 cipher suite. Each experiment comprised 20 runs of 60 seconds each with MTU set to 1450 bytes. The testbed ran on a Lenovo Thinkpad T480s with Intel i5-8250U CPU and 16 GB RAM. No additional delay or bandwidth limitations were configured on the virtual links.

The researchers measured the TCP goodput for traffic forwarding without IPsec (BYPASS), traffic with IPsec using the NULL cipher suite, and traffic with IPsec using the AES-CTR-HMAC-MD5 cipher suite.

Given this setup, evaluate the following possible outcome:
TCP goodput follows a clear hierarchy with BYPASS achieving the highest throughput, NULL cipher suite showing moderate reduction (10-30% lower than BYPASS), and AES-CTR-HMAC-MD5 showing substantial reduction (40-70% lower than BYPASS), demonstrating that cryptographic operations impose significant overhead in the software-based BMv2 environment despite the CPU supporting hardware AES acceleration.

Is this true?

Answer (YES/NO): NO